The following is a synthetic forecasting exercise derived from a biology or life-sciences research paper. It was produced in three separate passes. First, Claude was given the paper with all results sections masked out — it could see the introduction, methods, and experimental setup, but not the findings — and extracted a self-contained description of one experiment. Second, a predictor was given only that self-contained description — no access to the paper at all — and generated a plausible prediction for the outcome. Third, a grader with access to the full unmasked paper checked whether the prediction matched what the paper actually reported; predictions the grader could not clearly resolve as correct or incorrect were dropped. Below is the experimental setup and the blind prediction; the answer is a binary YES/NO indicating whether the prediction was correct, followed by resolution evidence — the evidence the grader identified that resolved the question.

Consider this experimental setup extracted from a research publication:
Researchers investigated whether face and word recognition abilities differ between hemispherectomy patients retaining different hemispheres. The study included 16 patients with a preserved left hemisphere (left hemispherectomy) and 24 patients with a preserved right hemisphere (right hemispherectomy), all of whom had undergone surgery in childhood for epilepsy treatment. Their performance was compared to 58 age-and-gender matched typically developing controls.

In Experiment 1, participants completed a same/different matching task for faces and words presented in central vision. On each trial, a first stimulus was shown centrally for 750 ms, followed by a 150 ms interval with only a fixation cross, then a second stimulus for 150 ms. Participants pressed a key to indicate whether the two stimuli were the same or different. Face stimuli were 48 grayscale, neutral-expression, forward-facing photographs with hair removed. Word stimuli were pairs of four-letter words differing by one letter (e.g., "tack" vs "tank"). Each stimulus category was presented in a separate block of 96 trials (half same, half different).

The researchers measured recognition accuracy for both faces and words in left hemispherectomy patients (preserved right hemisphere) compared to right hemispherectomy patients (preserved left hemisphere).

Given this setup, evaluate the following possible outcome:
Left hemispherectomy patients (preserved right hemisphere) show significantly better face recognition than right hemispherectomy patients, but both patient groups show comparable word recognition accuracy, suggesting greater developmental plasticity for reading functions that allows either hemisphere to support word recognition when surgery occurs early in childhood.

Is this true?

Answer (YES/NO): NO